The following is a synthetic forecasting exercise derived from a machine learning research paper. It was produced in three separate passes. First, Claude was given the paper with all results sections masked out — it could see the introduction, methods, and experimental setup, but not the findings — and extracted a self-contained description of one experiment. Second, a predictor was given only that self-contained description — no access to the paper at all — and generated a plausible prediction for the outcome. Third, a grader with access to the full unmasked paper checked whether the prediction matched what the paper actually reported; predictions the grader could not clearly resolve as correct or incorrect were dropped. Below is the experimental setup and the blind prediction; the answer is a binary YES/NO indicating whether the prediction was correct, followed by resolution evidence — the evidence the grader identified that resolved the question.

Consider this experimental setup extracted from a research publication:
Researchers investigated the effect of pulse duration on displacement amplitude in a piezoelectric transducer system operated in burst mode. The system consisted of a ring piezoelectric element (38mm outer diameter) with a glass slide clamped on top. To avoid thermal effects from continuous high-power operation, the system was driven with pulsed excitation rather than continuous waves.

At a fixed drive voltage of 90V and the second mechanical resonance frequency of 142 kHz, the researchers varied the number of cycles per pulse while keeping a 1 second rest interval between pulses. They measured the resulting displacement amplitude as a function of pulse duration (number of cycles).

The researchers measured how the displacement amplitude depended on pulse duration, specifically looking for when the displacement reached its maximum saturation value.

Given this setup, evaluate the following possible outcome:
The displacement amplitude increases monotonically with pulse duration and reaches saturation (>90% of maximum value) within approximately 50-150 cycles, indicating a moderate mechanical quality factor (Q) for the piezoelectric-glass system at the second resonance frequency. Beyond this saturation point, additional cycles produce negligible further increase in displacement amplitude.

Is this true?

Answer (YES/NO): NO